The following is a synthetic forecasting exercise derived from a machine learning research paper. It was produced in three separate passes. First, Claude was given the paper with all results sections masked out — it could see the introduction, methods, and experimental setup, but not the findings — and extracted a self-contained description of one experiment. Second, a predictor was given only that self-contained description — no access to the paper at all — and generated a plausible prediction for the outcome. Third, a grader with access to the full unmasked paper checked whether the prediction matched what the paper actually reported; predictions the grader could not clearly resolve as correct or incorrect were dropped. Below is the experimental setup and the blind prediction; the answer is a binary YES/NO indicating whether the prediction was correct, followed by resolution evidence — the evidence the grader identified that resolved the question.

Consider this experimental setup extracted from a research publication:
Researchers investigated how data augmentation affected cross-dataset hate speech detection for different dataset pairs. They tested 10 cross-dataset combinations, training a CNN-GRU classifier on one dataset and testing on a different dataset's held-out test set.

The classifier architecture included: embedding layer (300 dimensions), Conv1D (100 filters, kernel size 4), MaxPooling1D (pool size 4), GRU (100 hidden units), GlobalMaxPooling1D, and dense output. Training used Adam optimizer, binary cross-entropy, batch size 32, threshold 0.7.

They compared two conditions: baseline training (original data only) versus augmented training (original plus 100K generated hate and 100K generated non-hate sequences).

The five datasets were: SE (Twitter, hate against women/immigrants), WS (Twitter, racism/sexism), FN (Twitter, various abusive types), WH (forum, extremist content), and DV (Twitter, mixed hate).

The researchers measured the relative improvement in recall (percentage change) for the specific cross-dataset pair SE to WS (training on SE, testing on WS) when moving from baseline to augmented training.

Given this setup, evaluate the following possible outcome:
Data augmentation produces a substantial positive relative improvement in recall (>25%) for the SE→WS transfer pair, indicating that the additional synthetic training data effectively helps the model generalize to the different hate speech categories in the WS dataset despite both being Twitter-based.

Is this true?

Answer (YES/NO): YES